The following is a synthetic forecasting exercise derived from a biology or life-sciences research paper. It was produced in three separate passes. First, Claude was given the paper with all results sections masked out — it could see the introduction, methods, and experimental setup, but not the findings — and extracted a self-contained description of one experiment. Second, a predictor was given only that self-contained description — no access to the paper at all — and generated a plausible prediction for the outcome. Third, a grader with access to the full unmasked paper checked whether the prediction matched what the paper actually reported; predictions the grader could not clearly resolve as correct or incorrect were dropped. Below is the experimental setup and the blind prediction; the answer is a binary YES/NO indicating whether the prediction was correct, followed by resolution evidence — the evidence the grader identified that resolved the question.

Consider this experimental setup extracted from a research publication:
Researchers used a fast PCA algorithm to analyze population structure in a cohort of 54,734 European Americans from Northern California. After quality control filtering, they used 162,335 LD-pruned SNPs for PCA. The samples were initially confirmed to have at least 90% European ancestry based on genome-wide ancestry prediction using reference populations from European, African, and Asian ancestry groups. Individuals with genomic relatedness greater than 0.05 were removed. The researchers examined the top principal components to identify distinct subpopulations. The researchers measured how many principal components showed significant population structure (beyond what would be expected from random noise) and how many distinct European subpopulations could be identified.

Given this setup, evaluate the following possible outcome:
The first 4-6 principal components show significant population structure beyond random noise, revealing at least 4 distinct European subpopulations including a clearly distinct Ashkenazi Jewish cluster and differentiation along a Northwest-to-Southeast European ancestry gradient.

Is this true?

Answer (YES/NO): NO